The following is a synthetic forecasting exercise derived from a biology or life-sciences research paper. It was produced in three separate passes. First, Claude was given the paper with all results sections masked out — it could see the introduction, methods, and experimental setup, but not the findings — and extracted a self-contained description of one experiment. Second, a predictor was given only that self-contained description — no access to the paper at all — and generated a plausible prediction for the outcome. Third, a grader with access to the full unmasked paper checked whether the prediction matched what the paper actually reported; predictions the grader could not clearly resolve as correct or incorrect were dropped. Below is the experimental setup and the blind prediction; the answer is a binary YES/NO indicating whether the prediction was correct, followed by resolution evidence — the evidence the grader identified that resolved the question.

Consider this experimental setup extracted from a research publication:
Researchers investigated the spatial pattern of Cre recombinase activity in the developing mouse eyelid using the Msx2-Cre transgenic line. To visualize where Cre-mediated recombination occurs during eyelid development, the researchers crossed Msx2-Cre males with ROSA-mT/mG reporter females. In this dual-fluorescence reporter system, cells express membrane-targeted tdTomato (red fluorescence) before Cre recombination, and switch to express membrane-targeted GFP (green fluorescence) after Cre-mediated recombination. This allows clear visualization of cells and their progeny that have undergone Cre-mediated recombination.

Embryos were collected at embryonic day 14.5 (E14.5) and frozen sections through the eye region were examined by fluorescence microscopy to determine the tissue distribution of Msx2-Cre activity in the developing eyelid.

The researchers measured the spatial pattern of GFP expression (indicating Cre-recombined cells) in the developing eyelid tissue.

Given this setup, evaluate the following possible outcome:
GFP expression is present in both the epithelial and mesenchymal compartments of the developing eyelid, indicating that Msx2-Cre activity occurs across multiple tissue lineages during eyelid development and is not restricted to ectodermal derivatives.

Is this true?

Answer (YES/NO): NO